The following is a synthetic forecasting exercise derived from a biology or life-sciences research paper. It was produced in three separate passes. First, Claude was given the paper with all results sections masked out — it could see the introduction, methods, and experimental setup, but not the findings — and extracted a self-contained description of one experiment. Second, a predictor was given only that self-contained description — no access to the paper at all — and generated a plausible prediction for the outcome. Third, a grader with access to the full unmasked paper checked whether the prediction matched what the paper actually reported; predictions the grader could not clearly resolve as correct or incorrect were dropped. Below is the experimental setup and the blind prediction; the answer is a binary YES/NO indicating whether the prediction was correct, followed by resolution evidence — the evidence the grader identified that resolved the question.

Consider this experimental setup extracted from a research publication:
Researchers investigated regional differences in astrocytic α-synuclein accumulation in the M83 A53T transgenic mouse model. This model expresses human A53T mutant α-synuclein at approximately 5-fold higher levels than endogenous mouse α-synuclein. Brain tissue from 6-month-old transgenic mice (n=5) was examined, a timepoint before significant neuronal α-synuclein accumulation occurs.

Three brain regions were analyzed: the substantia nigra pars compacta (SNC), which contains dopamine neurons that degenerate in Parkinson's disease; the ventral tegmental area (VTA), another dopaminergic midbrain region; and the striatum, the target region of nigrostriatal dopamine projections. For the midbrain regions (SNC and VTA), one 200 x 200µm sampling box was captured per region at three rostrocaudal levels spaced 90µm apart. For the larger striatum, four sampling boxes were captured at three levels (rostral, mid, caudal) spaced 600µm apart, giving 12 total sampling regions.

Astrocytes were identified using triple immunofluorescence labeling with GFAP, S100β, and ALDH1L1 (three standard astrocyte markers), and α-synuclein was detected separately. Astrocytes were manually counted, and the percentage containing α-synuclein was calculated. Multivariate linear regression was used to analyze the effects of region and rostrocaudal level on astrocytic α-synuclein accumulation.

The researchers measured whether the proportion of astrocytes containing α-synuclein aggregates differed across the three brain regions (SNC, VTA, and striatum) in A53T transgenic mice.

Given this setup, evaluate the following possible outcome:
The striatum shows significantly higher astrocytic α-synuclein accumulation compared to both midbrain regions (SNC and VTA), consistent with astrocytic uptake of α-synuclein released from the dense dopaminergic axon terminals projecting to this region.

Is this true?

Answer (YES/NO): NO